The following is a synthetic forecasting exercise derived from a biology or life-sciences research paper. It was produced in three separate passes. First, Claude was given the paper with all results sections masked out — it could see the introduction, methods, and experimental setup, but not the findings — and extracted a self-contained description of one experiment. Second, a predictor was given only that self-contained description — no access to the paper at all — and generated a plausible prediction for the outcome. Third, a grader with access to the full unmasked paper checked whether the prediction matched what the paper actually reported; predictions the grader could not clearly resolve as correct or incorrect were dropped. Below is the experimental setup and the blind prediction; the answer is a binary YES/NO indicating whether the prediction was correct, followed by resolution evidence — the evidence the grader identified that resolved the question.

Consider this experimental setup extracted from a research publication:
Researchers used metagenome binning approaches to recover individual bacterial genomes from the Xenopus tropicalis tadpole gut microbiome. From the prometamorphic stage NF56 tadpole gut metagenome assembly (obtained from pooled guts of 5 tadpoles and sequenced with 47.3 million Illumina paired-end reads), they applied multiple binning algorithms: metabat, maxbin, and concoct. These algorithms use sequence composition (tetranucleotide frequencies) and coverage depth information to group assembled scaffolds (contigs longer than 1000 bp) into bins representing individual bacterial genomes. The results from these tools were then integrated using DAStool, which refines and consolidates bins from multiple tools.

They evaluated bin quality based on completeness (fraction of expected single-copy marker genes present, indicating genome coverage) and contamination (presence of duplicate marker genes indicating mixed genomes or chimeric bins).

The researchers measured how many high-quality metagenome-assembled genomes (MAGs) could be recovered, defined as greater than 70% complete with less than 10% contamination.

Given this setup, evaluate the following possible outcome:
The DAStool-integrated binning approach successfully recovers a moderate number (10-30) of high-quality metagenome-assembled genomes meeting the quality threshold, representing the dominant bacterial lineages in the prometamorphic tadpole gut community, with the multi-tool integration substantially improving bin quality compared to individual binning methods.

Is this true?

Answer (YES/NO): NO